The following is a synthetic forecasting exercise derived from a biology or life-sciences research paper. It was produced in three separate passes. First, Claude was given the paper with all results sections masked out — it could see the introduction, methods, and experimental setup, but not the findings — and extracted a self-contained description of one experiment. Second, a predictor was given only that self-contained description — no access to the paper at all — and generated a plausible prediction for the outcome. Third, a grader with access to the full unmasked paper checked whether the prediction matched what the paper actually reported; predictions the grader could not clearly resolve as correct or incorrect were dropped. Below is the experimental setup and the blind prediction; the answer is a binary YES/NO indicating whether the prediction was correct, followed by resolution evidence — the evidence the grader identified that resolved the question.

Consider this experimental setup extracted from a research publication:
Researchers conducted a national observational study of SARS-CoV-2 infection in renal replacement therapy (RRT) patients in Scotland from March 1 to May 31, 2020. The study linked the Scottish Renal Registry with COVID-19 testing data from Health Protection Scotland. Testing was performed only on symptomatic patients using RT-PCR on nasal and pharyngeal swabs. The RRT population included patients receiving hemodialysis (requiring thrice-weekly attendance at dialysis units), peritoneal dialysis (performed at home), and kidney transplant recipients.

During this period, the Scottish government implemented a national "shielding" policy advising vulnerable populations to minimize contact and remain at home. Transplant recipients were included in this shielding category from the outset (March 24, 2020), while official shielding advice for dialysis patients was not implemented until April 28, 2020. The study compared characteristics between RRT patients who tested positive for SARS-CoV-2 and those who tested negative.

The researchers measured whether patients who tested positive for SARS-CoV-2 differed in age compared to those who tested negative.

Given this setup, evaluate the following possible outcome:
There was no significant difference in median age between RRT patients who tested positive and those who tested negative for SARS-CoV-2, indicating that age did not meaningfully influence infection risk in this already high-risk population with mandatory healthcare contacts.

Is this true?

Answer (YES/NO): NO